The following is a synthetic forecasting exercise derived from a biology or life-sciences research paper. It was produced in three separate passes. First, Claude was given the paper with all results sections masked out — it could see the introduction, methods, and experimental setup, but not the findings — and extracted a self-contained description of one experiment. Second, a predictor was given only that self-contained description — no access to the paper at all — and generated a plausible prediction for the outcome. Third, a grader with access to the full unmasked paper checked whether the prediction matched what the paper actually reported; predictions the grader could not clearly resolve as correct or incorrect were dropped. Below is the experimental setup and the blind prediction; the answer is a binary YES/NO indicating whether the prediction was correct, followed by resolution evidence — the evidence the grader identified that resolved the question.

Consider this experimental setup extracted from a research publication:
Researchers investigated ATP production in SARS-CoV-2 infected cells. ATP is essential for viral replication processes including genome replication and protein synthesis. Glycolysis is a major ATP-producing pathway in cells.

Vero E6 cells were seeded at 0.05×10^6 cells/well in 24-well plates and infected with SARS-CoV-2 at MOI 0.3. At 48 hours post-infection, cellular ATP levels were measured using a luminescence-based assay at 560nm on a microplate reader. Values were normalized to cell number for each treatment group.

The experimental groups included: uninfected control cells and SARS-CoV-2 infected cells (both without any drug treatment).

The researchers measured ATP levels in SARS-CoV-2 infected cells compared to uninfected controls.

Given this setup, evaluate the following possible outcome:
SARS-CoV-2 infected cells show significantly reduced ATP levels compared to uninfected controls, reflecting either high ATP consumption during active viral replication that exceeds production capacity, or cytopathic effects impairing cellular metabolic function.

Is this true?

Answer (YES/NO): NO